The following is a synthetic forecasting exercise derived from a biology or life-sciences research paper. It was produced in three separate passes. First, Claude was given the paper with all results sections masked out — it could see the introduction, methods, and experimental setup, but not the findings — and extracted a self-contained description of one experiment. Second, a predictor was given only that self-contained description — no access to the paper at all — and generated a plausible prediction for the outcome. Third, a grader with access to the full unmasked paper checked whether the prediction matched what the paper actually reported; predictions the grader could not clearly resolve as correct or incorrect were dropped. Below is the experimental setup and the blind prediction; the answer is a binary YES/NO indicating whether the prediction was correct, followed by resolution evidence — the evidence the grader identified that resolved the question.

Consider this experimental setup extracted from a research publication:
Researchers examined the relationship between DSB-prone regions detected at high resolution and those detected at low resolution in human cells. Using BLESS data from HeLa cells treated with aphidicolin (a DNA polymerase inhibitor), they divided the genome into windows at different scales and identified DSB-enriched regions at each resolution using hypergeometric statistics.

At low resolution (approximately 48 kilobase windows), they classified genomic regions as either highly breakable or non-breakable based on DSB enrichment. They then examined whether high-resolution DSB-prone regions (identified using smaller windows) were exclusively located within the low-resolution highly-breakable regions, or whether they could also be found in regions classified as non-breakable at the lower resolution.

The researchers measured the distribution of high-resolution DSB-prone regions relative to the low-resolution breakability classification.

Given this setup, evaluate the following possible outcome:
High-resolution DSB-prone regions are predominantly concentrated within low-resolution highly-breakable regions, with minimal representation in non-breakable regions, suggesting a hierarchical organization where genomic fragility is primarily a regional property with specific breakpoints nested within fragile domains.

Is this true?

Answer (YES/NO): NO